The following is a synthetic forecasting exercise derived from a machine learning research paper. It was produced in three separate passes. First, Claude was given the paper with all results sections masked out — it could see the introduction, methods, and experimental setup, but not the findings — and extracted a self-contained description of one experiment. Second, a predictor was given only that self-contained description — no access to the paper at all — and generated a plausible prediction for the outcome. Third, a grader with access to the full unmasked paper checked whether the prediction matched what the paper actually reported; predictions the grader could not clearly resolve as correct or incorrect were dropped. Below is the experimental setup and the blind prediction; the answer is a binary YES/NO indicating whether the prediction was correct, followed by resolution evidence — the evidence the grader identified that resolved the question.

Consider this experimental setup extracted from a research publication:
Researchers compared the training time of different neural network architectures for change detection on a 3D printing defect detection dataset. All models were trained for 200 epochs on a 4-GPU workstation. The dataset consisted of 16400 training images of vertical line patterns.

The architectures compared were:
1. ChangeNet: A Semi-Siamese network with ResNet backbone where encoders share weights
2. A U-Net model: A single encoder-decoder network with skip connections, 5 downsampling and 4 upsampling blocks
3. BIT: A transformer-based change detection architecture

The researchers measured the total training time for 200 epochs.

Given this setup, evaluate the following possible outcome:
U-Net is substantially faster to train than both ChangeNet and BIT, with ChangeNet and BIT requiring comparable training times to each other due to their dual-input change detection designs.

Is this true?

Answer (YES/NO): NO